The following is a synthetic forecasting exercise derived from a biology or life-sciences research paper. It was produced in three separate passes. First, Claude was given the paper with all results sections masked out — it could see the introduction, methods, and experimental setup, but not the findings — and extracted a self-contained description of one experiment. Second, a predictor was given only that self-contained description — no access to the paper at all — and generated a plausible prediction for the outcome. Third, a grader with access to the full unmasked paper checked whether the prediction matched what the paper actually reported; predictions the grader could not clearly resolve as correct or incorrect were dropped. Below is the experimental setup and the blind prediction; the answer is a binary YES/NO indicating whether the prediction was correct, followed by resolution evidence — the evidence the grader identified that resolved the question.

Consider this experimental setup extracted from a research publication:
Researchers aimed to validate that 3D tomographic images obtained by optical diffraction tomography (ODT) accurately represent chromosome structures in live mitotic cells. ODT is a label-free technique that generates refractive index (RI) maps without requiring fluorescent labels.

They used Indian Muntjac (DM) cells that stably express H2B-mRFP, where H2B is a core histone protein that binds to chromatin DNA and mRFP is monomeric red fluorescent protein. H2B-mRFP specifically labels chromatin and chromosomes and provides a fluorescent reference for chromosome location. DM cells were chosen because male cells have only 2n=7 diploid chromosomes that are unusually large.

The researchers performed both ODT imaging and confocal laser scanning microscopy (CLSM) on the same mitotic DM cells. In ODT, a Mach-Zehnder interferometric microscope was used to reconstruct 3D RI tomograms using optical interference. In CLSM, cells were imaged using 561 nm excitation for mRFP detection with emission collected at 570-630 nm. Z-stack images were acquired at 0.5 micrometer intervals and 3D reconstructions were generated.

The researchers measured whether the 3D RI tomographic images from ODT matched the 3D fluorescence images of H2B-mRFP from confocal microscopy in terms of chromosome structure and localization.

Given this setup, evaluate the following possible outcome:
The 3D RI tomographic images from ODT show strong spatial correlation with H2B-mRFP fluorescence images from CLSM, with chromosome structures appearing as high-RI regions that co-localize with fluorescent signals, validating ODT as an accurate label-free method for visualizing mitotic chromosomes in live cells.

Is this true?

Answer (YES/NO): NO